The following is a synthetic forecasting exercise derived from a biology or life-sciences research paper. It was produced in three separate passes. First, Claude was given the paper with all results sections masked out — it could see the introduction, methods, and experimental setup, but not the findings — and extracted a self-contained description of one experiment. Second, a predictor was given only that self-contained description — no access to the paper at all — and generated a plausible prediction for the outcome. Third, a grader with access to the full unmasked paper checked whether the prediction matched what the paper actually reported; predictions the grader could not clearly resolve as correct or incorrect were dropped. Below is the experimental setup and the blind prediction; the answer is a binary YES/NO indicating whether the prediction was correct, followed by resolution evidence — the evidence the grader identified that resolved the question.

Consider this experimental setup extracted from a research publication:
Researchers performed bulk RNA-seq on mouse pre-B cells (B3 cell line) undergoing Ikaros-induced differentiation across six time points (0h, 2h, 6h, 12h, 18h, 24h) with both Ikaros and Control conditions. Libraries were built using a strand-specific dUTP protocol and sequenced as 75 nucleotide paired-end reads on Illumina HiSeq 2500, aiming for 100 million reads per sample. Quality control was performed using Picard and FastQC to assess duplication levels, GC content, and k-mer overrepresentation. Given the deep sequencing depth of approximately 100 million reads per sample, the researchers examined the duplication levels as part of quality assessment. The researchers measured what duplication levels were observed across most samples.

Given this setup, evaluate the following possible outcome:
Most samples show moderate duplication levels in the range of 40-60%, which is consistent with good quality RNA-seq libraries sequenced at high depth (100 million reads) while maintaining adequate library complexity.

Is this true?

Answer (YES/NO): NO